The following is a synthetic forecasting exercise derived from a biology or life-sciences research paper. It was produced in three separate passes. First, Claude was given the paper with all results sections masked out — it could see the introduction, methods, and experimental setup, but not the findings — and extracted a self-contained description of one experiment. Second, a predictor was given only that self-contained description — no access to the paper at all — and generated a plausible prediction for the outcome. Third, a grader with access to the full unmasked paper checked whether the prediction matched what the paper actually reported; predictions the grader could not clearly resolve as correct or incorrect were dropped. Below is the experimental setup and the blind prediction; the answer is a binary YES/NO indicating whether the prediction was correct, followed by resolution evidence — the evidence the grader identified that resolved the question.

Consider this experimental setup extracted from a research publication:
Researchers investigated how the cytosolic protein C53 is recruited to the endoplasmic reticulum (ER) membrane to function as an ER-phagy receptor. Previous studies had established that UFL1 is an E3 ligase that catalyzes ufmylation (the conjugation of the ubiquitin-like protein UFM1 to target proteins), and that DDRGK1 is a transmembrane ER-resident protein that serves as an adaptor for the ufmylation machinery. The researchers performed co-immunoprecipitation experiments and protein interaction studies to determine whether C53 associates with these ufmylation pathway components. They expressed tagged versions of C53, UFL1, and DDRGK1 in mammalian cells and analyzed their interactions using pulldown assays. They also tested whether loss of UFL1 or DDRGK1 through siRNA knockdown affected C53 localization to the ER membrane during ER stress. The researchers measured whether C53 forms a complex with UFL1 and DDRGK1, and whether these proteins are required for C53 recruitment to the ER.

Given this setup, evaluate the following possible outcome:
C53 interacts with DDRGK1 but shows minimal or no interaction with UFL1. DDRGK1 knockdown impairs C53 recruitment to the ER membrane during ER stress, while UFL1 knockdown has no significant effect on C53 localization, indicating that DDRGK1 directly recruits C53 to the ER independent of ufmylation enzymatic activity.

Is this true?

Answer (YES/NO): NO